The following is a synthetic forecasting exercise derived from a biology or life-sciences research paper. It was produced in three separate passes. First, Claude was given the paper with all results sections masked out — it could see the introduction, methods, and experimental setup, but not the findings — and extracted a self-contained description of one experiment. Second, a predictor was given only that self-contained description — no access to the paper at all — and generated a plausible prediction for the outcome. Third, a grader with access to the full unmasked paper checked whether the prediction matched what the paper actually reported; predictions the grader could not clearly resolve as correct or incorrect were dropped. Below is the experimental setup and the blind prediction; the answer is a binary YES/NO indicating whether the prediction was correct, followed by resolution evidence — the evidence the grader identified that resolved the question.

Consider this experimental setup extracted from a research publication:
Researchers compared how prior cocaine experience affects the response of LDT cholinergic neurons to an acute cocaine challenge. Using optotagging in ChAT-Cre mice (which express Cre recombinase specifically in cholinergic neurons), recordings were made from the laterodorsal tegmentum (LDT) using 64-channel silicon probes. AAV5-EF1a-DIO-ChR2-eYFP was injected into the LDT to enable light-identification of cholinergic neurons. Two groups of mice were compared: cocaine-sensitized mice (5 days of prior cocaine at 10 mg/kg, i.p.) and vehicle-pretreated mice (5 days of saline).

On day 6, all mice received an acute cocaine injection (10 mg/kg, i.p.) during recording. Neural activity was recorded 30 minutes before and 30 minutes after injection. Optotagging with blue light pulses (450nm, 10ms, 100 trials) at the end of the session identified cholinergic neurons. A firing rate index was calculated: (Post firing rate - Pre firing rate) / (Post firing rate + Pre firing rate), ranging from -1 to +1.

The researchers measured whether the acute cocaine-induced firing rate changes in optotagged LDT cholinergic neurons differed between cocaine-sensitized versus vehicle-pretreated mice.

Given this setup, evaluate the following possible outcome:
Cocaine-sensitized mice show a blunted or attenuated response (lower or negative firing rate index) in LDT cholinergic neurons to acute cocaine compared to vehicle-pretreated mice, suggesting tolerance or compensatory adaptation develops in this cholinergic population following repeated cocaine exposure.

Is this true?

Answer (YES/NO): NO